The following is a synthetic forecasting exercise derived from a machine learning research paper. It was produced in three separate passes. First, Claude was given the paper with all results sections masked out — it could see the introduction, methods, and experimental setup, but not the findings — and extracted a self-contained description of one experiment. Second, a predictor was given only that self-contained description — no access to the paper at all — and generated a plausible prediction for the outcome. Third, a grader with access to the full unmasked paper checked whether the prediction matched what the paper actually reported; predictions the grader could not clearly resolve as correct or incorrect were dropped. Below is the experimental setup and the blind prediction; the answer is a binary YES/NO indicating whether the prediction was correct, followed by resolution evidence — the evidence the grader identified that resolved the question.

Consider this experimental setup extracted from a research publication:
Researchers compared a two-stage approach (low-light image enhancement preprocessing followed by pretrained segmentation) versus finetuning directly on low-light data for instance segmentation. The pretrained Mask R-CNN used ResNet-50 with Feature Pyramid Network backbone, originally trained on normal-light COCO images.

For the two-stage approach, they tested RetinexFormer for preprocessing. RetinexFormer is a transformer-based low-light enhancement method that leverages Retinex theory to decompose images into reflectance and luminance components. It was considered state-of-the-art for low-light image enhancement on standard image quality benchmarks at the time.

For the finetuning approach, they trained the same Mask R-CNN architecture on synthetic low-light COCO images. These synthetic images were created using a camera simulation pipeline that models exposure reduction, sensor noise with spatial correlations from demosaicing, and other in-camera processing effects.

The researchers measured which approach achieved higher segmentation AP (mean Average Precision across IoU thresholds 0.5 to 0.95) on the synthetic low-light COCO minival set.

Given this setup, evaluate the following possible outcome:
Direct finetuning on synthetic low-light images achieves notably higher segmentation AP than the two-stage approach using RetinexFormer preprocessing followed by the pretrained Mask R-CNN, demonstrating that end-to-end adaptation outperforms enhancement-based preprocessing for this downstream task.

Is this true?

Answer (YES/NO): YES